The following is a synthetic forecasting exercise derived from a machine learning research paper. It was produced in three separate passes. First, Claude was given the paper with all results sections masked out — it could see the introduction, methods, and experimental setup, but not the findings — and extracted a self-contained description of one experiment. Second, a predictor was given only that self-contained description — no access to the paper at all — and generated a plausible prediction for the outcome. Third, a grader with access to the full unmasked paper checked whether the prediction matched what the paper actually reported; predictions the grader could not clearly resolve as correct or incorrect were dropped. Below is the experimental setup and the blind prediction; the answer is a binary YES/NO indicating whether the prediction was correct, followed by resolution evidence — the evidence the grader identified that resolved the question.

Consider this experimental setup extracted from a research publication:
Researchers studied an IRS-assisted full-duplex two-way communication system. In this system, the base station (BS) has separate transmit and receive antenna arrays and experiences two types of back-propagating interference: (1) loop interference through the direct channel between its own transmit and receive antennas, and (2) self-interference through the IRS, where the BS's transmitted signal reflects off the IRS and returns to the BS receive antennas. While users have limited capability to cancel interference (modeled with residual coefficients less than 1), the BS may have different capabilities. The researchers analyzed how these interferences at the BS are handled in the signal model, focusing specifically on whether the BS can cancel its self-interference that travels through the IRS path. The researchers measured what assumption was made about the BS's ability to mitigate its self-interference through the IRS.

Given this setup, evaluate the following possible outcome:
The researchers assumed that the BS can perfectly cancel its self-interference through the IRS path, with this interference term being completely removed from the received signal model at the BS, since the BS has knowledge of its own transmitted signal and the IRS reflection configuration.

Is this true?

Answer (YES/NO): YES